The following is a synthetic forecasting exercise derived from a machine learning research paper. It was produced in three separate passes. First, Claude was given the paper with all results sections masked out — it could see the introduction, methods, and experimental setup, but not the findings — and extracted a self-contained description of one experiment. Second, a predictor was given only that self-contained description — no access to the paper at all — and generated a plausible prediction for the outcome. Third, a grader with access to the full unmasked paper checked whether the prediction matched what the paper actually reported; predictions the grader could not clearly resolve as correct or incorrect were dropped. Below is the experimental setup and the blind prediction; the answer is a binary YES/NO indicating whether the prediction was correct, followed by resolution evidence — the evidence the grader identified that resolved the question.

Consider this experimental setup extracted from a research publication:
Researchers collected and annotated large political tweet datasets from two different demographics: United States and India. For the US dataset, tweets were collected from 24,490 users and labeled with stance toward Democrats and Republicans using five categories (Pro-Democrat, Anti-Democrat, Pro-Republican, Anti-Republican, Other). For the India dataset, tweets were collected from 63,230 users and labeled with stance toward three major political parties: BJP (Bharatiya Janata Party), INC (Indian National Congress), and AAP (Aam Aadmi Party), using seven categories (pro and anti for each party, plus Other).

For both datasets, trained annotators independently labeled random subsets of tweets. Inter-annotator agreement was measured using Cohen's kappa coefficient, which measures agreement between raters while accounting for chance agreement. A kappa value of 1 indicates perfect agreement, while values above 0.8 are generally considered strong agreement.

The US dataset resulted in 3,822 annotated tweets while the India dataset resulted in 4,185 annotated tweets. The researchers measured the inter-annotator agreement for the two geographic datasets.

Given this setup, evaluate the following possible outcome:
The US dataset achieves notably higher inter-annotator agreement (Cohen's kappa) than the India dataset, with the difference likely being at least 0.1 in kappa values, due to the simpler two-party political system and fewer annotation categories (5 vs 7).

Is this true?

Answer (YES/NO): NO